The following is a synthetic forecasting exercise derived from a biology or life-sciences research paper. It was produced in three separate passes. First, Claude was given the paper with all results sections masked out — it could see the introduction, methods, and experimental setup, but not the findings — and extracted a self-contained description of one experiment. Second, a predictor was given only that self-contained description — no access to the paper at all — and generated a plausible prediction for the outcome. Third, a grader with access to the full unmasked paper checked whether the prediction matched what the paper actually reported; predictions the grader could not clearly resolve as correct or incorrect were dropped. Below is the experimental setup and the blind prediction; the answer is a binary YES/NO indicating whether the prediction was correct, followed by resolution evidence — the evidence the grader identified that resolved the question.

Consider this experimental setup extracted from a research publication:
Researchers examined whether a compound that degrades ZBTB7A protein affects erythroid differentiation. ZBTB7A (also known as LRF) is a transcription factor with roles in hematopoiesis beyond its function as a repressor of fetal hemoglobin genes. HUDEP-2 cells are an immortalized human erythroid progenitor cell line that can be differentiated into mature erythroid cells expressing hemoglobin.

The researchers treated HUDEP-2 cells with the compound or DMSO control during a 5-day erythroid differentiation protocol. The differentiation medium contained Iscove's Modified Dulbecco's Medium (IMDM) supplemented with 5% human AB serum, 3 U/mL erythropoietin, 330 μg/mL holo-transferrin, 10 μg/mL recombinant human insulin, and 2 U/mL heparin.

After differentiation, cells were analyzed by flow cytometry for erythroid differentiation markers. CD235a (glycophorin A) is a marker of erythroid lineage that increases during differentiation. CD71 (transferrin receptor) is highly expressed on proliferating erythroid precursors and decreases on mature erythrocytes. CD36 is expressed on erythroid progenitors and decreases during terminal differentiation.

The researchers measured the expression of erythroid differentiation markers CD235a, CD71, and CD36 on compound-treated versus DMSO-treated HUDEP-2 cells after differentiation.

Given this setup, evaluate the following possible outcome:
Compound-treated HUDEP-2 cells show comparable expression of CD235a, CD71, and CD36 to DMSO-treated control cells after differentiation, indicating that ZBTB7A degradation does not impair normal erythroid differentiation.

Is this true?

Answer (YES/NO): YES